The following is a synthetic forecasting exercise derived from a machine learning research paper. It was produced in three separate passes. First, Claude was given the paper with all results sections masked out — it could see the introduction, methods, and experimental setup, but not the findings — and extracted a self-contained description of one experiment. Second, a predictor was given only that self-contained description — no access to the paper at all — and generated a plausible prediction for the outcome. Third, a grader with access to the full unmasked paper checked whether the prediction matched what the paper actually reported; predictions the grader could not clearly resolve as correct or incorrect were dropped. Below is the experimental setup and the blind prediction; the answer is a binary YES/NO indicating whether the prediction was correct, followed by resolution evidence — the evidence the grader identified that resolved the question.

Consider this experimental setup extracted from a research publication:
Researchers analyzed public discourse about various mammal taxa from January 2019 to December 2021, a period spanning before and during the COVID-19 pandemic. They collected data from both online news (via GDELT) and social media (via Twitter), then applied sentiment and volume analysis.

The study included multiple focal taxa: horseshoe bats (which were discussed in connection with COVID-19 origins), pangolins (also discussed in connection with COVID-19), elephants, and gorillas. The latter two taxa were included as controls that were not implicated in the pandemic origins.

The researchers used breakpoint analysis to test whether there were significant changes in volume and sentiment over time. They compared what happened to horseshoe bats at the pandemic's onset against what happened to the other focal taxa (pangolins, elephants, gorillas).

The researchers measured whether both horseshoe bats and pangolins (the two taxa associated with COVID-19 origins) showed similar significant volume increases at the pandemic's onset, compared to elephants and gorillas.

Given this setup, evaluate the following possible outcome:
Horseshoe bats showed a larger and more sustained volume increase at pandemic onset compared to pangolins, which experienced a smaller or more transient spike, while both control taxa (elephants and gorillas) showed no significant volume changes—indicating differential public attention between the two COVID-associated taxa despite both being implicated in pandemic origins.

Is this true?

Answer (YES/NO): NO